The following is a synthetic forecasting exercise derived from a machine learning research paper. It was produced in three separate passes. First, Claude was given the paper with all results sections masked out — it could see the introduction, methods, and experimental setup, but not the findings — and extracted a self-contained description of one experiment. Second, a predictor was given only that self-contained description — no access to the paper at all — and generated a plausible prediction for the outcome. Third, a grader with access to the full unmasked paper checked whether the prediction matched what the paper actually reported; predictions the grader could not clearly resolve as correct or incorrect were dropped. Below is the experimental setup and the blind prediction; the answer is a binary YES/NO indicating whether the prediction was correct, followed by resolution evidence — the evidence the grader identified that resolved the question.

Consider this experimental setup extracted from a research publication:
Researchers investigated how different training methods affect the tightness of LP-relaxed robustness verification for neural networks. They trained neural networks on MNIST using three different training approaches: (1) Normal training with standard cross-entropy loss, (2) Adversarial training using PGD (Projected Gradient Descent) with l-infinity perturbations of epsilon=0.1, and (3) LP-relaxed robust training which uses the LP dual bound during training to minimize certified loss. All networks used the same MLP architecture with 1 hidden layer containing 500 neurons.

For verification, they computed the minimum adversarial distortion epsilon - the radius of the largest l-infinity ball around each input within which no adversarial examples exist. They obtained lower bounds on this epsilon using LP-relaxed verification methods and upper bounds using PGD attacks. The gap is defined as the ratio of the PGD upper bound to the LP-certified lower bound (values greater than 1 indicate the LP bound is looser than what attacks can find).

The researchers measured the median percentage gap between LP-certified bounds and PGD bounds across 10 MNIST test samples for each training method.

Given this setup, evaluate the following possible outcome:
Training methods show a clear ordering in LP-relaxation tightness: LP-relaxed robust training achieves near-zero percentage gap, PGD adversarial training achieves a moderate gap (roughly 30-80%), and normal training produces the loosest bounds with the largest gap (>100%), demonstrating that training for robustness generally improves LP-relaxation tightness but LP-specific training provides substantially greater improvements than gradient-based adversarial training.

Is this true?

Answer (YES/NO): NO